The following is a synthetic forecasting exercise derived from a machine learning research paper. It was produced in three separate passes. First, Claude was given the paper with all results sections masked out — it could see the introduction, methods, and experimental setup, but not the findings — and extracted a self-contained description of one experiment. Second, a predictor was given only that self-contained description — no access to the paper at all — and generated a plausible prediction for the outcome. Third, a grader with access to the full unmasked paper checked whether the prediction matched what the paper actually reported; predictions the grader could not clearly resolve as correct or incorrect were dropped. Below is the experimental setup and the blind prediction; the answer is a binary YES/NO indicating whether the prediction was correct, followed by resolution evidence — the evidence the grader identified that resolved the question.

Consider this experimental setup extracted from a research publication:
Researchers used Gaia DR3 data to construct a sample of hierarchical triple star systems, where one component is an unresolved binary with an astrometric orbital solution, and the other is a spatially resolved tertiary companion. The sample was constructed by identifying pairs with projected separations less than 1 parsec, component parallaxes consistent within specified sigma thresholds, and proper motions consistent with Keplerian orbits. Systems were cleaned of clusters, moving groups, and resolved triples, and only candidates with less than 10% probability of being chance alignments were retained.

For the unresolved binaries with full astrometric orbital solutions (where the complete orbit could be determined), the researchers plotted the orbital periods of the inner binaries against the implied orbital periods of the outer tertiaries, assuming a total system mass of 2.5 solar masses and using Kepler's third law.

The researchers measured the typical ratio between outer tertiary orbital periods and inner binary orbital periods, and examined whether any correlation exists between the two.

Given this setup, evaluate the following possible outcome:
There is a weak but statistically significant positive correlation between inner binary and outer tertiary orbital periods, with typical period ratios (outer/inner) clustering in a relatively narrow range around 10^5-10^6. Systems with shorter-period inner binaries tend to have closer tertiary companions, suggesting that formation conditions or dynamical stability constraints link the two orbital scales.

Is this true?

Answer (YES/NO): NO